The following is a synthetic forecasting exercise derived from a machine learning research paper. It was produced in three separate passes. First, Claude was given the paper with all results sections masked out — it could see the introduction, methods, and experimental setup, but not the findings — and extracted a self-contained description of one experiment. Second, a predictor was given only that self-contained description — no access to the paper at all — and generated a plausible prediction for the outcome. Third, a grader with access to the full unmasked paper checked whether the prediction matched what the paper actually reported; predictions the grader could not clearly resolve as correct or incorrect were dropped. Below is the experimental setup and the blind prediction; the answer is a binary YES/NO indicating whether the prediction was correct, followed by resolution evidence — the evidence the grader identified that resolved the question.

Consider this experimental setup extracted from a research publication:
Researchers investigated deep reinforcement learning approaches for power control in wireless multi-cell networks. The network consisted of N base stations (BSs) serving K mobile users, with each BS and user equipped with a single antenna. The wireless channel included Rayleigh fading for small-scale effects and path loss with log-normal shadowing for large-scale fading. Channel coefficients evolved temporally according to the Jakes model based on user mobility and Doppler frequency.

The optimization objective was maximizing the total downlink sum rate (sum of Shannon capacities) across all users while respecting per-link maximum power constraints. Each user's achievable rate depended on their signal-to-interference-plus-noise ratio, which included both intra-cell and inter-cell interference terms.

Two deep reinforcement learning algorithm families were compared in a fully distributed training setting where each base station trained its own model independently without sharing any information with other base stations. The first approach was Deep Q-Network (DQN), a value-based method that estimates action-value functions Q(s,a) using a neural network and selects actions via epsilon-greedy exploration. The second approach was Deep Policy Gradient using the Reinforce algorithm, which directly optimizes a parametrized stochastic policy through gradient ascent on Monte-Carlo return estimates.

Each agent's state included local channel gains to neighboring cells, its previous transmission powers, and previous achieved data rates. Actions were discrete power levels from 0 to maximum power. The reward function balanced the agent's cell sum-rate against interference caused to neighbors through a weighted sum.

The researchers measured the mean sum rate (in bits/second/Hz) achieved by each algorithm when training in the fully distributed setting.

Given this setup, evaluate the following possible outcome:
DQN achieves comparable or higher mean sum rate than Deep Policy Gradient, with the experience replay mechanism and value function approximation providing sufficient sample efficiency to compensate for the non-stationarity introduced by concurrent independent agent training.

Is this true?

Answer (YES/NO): YES